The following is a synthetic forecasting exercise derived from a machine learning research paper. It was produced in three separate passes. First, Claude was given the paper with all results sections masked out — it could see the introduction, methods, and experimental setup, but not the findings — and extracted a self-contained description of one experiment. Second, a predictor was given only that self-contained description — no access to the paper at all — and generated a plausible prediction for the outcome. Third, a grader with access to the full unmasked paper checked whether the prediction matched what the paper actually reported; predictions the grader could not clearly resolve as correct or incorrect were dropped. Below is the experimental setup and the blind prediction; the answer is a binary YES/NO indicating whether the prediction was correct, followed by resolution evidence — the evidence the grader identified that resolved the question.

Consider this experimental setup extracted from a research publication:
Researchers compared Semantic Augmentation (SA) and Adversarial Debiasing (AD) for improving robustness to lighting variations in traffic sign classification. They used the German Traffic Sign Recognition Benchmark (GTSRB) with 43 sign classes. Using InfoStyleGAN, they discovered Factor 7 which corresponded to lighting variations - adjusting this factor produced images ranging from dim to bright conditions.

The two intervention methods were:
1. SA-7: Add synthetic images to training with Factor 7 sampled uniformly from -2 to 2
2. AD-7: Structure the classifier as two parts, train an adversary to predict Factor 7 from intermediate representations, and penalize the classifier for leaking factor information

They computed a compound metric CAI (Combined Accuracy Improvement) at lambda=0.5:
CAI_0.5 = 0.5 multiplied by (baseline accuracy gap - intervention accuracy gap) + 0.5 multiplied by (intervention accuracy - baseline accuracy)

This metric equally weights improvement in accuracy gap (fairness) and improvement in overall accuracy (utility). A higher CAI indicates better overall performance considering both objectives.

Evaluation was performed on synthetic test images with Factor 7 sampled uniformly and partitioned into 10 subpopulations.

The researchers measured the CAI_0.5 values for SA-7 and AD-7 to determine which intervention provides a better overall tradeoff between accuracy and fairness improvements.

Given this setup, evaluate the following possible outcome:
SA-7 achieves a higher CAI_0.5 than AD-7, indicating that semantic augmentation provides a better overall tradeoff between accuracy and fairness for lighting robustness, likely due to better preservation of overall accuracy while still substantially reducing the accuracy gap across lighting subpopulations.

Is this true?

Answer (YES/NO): YES